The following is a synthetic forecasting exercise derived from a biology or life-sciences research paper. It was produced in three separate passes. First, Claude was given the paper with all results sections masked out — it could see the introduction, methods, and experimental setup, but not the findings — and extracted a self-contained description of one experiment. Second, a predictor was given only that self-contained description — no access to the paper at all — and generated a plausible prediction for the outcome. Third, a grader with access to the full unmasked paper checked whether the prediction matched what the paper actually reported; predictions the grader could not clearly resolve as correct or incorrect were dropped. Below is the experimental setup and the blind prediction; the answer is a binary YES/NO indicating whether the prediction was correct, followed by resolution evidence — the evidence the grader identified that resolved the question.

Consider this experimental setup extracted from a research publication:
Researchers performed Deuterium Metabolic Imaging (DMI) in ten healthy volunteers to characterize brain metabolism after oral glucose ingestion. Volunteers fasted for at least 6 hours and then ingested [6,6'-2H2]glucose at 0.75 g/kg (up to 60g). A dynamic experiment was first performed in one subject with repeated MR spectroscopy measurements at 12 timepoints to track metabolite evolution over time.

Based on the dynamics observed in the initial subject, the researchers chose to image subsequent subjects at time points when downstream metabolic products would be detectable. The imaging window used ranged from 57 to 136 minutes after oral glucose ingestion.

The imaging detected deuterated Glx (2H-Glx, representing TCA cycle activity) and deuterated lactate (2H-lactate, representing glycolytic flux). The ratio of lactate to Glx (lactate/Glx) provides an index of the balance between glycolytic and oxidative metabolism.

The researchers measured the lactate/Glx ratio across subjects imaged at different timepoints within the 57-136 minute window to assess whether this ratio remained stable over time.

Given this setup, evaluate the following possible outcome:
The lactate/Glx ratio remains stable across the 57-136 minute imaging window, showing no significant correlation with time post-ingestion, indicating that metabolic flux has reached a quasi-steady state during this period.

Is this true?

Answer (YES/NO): NO